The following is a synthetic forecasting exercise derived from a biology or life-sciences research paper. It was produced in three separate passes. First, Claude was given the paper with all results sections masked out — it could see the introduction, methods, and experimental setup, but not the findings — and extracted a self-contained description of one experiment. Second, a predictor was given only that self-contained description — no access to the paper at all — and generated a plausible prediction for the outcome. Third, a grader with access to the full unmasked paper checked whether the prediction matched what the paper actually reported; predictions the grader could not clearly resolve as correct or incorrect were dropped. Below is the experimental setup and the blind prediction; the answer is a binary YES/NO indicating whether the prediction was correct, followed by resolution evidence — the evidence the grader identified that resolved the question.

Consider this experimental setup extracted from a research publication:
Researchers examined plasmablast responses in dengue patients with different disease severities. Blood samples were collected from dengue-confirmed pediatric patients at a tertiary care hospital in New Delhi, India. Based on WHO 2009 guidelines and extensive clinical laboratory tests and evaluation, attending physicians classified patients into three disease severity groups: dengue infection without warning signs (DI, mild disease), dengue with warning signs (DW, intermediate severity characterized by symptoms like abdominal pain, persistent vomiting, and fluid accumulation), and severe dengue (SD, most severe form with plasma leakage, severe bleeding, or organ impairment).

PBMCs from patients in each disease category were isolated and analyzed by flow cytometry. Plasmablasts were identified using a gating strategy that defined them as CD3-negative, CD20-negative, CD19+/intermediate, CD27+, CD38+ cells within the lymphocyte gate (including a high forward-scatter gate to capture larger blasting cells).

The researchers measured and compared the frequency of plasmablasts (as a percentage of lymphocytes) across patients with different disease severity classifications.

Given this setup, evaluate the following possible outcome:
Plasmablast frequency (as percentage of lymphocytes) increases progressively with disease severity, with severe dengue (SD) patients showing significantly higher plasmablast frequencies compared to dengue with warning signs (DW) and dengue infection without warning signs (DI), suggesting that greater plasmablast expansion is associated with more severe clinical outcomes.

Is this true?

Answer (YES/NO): NO